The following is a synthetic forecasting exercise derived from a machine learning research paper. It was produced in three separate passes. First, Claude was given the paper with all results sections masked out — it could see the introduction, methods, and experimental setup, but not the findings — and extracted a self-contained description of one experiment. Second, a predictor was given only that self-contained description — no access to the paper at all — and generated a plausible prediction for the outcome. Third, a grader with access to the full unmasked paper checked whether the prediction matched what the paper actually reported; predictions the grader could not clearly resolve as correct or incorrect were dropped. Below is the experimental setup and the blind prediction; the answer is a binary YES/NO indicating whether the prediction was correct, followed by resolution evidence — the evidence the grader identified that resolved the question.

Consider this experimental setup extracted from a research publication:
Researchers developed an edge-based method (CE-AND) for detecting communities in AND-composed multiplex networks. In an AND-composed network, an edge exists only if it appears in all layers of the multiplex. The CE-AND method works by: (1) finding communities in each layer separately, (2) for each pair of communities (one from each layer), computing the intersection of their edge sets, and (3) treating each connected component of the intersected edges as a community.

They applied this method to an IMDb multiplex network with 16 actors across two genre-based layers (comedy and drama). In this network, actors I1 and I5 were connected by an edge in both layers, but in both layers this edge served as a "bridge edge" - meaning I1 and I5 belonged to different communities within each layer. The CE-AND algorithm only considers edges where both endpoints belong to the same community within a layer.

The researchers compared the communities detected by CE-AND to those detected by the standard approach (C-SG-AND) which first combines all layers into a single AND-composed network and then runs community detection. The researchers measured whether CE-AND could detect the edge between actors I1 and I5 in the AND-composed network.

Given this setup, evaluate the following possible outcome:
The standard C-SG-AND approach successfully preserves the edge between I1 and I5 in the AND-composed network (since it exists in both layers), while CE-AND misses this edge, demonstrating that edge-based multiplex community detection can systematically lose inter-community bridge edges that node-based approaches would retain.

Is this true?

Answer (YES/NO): NO